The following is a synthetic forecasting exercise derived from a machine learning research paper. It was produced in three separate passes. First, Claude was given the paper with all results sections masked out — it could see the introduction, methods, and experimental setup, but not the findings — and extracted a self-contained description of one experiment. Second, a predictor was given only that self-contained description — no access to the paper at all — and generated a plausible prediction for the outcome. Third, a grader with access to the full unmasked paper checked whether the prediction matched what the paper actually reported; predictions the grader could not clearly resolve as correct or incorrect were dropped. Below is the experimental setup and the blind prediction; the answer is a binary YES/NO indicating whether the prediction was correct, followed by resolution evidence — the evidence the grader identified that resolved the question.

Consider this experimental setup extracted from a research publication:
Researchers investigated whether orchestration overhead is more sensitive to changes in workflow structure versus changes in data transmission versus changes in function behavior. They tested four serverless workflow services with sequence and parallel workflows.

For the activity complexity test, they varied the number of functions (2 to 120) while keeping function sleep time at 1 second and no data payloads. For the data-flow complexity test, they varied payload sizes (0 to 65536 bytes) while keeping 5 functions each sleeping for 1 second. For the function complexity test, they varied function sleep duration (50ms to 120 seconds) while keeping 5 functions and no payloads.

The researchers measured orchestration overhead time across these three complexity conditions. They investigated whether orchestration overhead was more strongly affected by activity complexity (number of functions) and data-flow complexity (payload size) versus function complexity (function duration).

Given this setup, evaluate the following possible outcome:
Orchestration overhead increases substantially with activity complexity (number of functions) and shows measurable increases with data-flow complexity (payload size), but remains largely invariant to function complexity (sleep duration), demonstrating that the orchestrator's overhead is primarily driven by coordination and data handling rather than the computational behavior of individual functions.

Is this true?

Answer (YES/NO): YES